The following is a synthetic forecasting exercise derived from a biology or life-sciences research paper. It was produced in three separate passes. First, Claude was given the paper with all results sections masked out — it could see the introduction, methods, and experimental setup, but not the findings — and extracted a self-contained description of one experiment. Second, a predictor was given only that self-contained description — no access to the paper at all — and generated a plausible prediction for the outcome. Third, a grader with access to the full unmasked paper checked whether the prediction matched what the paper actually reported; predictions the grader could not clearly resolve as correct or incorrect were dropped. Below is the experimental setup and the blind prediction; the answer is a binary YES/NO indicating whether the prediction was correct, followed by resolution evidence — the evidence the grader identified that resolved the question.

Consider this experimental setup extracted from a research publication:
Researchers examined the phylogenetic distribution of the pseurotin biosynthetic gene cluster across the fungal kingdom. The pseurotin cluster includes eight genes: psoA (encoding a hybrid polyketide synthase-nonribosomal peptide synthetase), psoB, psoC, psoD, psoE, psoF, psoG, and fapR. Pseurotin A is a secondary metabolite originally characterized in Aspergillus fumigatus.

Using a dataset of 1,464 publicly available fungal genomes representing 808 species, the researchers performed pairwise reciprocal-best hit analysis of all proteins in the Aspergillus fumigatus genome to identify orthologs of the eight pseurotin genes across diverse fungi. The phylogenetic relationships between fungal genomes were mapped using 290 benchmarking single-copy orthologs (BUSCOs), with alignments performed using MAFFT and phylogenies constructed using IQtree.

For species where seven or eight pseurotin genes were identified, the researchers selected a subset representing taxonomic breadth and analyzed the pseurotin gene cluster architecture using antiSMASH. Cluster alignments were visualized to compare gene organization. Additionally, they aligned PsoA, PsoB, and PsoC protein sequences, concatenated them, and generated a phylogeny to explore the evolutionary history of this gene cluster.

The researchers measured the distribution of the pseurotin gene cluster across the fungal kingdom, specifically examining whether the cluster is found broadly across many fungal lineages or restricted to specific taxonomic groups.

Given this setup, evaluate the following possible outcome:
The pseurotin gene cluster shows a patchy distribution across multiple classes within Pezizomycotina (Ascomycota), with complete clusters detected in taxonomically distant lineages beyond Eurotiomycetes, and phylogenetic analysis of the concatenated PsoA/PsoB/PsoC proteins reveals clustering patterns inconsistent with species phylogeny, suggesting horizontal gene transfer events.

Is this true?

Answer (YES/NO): NO